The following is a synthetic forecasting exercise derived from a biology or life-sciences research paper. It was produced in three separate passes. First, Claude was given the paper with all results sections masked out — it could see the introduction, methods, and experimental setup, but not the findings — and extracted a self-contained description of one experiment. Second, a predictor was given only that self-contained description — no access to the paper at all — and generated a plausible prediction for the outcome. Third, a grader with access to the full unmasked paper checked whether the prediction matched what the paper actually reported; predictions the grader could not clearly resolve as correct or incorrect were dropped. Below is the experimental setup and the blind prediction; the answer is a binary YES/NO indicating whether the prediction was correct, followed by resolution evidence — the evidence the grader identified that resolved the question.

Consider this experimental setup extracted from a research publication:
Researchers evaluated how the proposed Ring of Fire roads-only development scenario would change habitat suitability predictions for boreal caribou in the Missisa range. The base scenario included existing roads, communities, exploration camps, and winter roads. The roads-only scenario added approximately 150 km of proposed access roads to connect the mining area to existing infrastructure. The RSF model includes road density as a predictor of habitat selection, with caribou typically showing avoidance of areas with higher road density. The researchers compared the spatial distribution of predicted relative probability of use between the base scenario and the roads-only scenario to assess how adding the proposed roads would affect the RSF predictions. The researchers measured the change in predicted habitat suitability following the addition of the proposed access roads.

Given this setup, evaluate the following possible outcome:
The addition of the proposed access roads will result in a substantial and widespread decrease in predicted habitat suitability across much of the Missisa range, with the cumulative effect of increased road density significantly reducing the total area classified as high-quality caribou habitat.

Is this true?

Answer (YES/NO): NO